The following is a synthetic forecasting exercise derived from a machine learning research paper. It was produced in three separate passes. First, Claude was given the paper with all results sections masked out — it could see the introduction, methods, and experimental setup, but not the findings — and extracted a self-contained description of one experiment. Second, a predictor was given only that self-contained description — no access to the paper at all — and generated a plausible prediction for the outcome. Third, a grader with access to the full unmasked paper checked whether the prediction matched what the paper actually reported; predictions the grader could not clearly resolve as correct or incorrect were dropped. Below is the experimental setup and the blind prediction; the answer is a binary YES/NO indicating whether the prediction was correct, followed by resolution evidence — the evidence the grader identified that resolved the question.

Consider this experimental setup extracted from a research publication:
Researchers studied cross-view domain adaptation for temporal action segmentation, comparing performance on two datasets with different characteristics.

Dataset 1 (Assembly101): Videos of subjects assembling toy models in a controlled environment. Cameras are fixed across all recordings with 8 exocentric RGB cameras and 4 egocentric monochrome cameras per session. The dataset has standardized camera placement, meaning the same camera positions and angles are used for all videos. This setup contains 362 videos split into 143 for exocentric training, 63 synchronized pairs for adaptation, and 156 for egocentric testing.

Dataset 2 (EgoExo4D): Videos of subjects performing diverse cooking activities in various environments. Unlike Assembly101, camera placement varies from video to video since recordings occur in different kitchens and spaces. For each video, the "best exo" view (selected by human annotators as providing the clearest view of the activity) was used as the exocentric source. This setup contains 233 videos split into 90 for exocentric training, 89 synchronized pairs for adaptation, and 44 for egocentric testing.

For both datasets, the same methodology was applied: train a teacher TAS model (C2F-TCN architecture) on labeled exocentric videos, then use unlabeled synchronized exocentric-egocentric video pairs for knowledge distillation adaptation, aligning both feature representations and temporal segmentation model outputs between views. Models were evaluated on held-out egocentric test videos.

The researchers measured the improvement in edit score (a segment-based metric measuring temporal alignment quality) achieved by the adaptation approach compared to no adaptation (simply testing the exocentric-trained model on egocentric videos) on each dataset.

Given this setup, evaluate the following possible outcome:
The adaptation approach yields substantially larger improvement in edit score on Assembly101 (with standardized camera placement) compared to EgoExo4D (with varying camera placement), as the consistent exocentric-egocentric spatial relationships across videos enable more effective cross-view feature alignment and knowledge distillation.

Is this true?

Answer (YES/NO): YES